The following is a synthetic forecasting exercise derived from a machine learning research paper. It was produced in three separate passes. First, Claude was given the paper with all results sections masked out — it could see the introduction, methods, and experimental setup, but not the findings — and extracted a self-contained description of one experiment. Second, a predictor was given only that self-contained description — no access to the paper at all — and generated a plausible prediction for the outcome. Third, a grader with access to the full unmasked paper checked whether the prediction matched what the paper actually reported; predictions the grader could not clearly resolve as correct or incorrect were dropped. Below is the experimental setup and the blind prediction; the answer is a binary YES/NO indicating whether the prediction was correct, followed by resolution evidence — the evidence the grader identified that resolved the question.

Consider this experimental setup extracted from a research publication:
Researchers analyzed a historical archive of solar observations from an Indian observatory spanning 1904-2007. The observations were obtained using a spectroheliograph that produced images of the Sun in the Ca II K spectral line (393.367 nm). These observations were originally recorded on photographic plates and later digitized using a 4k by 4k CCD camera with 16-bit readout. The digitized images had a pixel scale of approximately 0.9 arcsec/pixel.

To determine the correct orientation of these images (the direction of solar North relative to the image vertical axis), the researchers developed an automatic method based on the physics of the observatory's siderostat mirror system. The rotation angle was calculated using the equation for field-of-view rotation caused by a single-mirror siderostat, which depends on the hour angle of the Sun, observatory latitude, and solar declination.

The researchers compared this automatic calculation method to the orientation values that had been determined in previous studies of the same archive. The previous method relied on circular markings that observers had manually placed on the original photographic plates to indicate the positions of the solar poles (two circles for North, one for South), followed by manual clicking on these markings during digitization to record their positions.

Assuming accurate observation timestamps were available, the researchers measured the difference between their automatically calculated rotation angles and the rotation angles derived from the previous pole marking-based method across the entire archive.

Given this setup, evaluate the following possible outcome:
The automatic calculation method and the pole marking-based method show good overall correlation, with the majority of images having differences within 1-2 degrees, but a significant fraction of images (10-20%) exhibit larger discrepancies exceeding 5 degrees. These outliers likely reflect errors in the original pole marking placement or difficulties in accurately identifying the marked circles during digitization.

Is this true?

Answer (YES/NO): NO